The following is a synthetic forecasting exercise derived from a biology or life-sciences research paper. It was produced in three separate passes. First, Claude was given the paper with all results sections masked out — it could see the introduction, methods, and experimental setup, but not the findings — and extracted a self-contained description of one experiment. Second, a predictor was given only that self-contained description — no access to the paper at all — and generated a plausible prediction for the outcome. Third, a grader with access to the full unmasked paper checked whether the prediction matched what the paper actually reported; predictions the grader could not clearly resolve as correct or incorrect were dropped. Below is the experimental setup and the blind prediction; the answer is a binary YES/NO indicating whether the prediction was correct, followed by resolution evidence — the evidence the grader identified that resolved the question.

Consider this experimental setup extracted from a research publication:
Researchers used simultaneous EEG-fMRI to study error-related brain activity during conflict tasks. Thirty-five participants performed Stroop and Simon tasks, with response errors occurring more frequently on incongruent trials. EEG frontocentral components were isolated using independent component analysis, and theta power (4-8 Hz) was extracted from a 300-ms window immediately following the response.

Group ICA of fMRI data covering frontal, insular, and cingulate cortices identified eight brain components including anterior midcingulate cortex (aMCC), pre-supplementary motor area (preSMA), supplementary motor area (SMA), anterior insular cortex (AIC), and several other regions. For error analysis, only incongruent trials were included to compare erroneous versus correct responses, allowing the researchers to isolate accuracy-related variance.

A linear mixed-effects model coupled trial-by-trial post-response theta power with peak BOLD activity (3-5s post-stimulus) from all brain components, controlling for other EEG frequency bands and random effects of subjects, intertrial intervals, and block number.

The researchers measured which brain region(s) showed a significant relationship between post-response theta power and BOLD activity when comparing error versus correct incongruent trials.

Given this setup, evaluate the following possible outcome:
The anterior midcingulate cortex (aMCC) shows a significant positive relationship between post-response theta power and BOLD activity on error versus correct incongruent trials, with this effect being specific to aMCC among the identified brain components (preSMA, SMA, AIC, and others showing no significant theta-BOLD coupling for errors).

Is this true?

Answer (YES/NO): YES